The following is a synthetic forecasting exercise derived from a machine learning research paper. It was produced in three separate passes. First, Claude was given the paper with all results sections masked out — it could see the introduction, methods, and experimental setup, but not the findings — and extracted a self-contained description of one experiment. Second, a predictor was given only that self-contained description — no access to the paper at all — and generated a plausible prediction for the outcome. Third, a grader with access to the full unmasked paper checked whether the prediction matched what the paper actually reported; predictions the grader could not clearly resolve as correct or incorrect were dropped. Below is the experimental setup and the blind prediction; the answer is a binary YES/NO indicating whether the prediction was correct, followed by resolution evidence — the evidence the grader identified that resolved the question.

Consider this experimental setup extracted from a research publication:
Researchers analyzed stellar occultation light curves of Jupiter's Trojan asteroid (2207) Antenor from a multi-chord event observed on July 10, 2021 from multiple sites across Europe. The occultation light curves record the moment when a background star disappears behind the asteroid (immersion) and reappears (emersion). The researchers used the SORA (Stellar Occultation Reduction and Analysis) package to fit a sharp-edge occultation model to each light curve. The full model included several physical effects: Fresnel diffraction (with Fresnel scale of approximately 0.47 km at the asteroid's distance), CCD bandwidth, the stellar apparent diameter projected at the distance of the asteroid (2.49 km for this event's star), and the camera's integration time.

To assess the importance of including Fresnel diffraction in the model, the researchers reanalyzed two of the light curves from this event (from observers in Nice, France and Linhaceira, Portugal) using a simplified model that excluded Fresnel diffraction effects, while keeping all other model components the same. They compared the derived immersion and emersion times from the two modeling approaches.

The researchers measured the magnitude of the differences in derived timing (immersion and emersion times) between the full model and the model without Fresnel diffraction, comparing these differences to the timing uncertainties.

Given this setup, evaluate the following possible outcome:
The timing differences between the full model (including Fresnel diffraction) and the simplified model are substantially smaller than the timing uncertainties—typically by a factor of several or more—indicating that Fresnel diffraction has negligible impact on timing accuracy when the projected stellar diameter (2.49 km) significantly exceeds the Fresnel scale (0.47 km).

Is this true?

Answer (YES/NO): NO